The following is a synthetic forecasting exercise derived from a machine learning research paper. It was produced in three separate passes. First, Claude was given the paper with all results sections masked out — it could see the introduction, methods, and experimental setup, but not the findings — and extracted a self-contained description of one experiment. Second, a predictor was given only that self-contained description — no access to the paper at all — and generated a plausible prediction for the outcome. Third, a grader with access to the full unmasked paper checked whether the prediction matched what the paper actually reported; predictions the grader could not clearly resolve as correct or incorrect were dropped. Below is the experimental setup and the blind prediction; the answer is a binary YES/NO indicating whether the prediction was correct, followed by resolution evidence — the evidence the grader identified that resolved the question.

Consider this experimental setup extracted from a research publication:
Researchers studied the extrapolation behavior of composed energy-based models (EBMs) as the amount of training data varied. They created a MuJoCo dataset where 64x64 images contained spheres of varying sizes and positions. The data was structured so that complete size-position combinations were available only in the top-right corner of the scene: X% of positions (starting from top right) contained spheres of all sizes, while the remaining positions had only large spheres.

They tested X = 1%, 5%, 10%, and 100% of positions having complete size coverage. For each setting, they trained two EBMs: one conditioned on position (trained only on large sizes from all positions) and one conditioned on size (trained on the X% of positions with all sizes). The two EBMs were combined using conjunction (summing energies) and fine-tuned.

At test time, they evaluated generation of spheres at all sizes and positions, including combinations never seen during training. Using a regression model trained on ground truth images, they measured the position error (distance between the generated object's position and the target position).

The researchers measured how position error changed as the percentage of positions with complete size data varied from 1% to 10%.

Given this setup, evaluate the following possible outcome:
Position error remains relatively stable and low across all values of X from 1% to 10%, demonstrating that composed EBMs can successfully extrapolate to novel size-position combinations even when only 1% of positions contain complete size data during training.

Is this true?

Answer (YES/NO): NO